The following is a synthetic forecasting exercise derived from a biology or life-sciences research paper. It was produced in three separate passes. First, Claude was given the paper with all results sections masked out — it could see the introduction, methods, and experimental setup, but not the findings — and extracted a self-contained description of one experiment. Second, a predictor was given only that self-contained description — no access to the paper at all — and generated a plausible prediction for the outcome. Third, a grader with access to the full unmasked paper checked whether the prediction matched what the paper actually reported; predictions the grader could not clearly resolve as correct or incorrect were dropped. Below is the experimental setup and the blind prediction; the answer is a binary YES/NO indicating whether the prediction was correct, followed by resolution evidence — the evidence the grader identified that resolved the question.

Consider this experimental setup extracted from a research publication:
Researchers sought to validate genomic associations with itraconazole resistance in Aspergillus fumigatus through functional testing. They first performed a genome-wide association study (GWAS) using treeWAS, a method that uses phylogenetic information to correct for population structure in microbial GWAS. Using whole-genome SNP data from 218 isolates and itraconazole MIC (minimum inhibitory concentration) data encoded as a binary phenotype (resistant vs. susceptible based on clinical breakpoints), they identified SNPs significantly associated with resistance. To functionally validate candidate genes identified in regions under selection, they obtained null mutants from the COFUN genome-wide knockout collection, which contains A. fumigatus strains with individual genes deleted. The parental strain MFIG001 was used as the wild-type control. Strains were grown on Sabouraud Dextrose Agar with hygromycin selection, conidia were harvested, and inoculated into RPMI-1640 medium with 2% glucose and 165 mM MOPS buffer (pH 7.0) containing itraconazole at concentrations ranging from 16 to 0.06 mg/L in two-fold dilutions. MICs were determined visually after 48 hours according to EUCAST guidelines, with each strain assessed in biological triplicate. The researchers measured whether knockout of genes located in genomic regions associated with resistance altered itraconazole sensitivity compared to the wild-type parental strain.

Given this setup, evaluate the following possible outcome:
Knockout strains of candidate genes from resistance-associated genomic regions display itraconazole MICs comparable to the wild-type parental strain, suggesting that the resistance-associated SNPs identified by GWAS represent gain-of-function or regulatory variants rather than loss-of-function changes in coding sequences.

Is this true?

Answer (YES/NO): NO